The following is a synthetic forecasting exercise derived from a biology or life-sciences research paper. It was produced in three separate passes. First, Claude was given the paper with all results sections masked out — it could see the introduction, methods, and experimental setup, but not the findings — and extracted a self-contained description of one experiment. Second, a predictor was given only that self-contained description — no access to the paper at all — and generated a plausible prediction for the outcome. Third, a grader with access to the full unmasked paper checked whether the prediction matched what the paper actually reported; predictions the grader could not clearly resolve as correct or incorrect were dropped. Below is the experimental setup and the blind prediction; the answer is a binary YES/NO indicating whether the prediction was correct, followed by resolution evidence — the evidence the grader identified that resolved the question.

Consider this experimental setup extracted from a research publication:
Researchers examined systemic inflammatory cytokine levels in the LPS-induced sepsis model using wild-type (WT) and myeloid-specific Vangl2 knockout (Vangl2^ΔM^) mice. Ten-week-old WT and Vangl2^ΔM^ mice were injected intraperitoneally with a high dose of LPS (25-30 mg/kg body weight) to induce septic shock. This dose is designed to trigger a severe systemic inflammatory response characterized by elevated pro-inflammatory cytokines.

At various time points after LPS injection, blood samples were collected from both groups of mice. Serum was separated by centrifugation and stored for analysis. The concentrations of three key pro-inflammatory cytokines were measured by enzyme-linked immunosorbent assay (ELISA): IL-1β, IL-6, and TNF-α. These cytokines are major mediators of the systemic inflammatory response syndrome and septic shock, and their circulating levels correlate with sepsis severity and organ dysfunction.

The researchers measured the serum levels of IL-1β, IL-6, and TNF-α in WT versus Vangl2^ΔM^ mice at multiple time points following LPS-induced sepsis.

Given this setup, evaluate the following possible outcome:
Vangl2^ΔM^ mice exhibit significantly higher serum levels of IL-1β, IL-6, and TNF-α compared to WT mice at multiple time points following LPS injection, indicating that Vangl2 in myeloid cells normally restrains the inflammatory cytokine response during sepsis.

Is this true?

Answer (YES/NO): YES